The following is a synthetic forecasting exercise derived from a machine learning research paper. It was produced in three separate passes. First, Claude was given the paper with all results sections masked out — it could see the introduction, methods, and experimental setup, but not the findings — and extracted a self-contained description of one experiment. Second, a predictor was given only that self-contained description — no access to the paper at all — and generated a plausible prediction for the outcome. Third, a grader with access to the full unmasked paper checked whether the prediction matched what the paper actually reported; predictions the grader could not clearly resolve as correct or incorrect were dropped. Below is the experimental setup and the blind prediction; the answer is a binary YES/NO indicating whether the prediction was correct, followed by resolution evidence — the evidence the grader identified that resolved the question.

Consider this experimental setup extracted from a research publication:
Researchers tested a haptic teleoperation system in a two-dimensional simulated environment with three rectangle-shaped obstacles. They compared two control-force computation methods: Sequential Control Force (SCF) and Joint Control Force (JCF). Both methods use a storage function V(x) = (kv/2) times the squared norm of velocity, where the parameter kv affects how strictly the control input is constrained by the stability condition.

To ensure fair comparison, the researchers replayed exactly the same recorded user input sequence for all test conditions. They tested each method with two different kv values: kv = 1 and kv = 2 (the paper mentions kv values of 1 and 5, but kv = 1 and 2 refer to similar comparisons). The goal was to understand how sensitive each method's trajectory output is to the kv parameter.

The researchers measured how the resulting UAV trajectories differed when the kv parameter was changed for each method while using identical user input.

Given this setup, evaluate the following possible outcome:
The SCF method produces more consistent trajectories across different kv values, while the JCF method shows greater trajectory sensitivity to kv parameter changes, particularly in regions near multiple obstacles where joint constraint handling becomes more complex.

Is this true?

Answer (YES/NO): NO